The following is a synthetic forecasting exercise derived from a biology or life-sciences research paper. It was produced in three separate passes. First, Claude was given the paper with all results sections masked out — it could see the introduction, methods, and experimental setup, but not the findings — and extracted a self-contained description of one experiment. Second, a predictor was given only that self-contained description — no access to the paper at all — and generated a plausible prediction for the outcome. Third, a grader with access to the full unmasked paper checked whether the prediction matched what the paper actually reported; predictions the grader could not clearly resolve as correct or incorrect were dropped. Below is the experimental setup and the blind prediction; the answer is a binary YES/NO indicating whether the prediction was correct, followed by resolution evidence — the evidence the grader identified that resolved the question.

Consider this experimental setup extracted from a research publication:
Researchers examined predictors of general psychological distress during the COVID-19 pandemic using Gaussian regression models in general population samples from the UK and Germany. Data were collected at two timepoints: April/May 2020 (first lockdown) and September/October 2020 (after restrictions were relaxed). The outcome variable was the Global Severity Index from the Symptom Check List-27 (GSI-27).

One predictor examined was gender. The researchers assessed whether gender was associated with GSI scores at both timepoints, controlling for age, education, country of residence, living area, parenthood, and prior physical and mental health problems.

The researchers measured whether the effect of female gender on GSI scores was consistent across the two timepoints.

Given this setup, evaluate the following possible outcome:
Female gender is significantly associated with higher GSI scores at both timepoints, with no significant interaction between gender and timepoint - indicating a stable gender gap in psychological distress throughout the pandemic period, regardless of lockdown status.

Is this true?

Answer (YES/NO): NO